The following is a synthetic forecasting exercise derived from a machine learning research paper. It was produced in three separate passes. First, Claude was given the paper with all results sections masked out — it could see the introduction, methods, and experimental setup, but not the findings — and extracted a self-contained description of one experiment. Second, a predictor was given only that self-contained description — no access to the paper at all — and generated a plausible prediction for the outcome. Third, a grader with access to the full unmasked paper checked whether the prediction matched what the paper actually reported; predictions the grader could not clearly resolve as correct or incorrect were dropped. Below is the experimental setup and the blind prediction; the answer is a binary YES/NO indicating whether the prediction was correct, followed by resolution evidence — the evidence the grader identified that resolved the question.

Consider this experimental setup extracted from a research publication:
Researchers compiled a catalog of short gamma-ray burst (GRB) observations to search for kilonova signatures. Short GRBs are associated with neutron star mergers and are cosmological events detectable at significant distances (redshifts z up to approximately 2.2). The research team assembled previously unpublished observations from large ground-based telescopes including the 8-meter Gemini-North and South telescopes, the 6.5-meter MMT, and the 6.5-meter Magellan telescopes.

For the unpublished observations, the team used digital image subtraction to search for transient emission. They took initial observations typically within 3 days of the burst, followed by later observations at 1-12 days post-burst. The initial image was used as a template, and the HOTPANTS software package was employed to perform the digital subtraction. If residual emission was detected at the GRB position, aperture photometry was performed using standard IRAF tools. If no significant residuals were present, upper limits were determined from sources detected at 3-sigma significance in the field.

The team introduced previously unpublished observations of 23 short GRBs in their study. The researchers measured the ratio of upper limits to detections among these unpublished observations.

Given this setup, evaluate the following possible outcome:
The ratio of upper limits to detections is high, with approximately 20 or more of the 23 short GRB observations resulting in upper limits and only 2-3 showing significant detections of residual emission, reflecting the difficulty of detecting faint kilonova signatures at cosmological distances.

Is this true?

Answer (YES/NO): YES